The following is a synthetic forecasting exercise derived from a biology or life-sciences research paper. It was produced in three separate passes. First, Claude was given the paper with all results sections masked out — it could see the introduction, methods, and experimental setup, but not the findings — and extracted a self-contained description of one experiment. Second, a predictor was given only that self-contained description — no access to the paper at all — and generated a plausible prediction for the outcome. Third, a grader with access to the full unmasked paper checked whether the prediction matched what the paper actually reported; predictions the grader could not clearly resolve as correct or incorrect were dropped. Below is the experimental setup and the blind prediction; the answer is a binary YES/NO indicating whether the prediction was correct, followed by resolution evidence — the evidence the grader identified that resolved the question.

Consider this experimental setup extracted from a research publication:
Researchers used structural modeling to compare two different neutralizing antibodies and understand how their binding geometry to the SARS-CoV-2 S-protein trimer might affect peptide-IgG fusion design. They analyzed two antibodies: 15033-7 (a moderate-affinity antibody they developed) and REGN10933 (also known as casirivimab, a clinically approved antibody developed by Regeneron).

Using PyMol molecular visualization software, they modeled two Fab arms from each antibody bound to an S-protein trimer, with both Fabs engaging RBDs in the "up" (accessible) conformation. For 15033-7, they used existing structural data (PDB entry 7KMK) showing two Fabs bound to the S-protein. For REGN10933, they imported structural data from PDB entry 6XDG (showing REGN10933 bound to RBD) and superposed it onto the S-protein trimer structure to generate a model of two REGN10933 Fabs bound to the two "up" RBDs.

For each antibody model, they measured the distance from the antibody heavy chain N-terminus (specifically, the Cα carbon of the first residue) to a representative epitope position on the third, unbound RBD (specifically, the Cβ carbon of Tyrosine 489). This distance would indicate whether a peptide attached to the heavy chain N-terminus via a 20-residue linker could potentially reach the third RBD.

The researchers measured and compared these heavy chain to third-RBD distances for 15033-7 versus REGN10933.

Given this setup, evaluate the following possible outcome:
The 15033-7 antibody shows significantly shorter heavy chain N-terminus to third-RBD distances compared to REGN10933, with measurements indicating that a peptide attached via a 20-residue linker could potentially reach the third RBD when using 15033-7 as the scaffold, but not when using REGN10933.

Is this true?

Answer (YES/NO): NO